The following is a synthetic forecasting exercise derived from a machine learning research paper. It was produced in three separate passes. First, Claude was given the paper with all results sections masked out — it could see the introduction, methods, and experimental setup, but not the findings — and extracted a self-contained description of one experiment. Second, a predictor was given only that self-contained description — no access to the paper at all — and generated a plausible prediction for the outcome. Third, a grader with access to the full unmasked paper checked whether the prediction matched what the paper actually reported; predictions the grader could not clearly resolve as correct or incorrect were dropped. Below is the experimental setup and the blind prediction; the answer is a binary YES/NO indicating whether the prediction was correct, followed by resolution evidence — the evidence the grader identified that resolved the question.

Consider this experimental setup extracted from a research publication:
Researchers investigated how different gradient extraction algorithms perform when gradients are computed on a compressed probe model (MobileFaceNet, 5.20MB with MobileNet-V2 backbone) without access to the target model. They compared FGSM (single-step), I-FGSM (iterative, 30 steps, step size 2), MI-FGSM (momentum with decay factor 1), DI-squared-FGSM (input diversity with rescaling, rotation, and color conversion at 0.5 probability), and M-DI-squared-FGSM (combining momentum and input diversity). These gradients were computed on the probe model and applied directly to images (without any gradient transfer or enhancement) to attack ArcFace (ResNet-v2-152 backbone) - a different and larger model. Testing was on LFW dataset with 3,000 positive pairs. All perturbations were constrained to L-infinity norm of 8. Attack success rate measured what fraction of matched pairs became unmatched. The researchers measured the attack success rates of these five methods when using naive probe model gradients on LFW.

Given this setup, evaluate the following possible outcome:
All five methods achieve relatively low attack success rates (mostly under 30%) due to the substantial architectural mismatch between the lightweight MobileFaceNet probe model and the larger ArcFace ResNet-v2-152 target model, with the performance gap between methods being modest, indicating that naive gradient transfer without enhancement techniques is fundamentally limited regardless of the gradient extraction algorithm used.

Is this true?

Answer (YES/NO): NO